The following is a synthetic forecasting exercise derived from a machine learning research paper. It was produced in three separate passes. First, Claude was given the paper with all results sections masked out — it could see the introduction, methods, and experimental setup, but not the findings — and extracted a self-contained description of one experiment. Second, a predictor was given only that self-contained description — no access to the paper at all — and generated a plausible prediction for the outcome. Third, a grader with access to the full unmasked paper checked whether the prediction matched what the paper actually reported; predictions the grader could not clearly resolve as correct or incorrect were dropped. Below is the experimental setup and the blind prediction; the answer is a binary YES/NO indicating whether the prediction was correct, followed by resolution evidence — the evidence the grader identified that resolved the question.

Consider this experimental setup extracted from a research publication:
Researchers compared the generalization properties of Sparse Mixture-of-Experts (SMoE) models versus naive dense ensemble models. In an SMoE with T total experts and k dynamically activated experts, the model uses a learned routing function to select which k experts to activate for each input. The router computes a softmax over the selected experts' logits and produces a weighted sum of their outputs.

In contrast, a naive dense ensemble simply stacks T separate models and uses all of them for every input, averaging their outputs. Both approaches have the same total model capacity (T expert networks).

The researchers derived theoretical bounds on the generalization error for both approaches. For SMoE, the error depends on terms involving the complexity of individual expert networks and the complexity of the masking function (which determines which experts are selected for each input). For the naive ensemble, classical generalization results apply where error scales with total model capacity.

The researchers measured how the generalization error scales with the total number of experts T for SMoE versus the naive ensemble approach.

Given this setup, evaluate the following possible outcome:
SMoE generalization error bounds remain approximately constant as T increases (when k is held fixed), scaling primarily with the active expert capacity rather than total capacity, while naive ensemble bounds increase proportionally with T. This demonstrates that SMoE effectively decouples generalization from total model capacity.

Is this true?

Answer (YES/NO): NO